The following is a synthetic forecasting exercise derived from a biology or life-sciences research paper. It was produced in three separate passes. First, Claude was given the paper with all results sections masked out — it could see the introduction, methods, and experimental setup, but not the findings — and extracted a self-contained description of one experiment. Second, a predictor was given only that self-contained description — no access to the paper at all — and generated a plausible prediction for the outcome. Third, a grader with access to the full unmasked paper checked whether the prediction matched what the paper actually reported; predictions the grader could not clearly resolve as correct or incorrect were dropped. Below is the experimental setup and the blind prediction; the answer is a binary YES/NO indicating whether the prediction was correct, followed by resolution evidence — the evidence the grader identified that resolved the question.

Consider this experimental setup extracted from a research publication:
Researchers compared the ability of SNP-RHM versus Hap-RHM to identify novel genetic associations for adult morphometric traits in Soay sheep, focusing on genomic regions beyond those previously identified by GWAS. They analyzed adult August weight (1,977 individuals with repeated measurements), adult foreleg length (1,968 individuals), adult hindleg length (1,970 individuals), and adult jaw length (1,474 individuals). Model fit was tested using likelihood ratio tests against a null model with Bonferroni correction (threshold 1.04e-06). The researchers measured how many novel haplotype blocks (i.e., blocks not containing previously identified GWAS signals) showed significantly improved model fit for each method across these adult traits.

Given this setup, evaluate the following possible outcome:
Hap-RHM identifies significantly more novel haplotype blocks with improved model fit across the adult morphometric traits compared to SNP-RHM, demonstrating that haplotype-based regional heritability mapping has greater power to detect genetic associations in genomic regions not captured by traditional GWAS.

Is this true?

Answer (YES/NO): YES